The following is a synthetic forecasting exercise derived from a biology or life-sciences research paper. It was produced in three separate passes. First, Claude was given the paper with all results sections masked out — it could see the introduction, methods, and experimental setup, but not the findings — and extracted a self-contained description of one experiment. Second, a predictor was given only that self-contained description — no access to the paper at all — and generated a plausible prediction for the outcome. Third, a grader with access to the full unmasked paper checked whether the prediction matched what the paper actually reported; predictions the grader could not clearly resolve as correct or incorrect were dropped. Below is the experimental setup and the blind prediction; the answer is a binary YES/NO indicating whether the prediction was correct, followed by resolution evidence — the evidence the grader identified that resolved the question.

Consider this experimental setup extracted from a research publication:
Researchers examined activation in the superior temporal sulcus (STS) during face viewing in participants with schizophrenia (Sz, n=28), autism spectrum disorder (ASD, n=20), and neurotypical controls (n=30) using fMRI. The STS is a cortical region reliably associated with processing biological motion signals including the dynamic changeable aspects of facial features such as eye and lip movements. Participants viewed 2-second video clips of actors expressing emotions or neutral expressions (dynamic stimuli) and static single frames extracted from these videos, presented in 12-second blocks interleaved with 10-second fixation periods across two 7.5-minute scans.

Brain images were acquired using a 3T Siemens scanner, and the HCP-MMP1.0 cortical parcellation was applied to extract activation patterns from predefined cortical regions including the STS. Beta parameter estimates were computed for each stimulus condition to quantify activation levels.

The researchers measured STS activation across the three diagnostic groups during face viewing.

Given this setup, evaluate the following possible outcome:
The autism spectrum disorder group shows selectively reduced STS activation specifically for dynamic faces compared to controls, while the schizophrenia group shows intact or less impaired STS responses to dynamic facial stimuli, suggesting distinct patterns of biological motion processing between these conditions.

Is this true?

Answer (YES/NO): NO